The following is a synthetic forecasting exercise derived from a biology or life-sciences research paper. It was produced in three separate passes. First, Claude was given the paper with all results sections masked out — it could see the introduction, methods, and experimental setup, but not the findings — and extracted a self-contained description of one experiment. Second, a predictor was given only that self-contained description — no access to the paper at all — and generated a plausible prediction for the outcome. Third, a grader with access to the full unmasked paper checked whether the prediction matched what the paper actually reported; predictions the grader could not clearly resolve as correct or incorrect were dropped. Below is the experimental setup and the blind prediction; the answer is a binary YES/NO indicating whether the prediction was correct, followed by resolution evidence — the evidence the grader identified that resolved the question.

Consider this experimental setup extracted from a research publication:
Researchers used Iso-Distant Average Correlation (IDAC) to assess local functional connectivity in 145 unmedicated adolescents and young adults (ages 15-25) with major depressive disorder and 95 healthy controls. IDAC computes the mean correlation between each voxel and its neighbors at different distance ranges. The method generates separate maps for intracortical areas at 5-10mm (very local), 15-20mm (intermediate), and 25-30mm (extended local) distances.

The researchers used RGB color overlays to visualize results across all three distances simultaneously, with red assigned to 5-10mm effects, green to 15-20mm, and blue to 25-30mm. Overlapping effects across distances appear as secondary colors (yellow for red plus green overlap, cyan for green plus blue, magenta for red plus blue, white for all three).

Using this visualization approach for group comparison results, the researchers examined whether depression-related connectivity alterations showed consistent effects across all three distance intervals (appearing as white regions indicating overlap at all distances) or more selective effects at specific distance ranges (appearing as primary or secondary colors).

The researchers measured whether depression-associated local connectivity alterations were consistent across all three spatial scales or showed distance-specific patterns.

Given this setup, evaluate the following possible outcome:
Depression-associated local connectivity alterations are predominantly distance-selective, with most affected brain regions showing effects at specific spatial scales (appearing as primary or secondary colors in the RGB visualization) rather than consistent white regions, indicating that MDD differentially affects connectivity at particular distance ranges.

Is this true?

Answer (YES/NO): NO